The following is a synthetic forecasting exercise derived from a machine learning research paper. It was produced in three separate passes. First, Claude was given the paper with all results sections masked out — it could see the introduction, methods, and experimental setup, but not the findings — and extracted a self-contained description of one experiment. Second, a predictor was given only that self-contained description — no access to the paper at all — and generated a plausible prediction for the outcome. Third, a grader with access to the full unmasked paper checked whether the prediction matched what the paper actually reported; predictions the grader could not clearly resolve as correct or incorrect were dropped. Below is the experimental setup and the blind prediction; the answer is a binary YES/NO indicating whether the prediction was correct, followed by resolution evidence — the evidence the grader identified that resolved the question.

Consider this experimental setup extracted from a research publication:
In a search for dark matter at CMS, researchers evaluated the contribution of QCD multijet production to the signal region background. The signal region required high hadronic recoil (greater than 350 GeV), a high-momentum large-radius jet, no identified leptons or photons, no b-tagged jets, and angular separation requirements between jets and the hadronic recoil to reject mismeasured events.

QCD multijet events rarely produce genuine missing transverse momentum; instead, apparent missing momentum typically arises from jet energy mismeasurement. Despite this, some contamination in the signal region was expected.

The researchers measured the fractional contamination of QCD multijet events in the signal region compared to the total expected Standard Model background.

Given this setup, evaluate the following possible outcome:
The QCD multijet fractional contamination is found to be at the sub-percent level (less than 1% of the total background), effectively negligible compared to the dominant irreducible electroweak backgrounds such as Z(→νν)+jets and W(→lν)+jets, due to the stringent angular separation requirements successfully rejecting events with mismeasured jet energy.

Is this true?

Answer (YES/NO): YES